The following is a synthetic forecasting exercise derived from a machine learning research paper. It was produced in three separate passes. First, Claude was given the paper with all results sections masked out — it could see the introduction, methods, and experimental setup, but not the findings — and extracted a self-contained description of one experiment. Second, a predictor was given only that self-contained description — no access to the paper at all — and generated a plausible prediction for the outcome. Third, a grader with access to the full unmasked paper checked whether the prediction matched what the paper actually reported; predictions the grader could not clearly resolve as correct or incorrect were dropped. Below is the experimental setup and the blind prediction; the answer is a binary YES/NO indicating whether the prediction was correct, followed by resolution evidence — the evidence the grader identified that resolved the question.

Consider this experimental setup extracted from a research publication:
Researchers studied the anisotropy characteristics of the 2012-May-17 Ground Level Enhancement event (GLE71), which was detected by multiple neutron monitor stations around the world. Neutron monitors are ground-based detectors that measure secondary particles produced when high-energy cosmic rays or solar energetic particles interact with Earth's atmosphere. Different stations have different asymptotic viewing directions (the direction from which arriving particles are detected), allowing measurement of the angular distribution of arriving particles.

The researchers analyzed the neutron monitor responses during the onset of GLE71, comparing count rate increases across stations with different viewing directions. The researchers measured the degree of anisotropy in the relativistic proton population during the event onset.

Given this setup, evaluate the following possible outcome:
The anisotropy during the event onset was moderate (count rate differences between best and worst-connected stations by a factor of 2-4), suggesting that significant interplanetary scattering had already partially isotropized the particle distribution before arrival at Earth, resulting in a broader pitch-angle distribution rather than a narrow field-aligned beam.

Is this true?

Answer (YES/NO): NO